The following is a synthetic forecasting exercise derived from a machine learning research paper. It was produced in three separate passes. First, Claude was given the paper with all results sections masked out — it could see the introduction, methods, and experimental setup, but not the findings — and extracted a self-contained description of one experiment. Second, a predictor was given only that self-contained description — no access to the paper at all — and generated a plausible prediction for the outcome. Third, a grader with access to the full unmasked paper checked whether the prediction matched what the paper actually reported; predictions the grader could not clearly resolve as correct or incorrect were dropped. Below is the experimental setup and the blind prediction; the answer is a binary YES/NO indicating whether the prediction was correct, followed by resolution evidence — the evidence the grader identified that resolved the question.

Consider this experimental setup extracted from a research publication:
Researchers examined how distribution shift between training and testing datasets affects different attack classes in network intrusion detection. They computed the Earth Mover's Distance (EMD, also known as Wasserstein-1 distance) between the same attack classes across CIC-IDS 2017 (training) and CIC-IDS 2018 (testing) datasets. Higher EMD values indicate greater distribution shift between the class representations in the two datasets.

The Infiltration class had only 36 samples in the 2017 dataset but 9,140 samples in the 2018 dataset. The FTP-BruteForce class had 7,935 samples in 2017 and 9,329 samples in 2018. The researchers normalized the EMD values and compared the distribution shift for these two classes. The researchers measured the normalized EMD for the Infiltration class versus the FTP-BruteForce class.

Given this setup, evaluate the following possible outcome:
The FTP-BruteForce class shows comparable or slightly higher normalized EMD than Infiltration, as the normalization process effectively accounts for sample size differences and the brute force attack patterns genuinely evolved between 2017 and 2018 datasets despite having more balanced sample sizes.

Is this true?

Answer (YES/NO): NO